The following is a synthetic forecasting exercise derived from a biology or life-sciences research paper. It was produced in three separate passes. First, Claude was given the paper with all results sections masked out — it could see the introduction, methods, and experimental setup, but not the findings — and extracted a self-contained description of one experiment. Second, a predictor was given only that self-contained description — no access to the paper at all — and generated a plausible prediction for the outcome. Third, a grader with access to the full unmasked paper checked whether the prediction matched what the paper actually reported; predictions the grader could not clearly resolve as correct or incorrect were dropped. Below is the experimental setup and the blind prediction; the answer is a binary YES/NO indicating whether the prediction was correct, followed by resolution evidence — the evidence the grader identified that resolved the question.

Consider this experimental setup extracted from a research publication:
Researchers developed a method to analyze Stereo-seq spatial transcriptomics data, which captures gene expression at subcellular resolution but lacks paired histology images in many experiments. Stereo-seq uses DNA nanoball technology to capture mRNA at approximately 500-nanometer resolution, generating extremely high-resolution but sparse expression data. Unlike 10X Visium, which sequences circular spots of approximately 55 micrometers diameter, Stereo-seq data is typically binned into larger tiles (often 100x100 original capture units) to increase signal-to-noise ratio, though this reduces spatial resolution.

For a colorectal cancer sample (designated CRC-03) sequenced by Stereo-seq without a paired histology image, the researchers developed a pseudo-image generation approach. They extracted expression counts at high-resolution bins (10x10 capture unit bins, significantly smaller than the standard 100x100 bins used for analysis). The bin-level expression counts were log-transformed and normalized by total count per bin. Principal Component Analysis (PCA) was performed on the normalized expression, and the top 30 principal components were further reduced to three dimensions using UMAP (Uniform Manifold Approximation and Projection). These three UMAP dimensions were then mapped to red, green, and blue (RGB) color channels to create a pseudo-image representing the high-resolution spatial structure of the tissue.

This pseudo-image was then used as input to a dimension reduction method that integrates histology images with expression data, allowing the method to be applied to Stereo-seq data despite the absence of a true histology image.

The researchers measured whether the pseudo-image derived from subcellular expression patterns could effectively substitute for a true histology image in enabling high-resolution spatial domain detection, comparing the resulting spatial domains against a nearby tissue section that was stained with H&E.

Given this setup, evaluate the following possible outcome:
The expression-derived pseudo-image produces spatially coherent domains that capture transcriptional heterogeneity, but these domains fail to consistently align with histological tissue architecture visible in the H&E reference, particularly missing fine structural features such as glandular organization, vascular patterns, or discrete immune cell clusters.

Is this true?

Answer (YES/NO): NO